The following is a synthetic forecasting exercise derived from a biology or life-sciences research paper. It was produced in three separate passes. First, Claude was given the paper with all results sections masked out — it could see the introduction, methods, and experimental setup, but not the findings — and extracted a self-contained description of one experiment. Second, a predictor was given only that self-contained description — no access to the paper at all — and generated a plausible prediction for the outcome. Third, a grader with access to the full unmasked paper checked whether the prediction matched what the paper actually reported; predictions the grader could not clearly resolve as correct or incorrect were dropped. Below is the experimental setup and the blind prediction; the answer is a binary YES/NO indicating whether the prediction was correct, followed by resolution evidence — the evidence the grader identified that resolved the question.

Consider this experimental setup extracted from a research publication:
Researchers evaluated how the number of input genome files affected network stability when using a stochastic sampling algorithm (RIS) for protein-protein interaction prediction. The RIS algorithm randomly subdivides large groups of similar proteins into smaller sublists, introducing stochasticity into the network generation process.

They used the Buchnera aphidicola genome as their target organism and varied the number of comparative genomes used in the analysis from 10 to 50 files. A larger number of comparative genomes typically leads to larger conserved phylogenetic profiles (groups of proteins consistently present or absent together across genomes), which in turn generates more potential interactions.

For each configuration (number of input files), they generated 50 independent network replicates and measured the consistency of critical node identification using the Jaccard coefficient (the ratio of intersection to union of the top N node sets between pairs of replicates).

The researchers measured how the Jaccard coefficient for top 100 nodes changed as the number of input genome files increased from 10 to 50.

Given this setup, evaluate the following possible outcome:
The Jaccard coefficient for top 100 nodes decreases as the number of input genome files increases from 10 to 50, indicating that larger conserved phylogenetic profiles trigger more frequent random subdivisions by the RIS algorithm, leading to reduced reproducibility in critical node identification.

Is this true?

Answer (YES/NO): NO